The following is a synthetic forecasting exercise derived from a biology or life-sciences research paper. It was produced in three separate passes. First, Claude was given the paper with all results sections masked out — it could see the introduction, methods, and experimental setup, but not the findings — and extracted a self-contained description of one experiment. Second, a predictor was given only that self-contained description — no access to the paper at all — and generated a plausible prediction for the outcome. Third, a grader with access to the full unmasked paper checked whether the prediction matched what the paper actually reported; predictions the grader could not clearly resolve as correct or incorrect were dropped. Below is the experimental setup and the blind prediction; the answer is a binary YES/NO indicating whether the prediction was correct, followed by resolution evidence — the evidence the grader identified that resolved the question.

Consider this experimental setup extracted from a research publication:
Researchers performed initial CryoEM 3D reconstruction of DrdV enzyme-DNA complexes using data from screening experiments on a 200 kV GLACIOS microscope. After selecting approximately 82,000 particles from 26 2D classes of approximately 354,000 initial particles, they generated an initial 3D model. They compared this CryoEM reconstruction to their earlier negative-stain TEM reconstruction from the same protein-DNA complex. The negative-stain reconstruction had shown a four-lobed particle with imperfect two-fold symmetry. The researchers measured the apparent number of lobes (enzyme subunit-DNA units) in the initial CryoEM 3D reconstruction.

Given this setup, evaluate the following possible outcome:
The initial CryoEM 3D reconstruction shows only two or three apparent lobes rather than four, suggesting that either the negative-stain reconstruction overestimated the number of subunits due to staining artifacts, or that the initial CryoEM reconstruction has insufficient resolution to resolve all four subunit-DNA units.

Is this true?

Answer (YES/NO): YES